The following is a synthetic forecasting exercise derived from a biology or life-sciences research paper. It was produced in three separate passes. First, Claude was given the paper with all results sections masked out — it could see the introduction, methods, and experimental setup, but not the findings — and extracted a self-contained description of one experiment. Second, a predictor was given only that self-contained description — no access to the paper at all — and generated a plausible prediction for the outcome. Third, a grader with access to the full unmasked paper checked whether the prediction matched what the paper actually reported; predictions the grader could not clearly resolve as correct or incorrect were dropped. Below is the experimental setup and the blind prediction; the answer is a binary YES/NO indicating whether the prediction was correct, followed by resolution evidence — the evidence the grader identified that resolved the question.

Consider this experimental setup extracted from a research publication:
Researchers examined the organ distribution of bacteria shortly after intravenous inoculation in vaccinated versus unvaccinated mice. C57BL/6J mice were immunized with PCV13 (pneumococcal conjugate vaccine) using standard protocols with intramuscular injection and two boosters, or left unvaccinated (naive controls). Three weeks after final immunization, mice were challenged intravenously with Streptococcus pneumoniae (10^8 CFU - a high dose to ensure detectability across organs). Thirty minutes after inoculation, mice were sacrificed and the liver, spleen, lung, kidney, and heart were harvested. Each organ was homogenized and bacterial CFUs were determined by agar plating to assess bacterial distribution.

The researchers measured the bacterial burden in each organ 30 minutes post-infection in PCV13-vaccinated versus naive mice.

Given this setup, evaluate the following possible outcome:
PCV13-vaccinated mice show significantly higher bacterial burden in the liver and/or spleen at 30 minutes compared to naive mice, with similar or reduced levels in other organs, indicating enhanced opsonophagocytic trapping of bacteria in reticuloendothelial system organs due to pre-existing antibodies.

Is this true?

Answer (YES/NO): YES